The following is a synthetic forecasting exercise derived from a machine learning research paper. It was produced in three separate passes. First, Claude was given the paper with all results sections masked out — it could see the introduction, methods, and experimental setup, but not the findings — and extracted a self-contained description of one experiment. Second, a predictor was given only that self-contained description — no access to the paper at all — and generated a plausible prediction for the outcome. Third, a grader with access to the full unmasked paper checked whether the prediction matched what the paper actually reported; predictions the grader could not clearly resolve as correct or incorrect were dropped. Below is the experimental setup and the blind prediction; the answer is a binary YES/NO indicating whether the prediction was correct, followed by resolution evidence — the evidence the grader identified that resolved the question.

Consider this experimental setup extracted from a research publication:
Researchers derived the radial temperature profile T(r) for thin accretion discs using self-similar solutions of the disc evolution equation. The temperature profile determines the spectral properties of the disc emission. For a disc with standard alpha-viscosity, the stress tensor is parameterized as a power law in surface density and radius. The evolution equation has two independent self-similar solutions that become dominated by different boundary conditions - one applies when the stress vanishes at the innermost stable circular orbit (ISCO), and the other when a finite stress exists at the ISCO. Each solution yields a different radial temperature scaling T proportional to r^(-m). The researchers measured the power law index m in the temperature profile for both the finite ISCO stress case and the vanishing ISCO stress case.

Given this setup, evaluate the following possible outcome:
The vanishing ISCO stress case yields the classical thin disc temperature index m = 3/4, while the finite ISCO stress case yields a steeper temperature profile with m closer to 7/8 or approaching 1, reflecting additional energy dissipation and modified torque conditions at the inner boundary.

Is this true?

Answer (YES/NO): YES